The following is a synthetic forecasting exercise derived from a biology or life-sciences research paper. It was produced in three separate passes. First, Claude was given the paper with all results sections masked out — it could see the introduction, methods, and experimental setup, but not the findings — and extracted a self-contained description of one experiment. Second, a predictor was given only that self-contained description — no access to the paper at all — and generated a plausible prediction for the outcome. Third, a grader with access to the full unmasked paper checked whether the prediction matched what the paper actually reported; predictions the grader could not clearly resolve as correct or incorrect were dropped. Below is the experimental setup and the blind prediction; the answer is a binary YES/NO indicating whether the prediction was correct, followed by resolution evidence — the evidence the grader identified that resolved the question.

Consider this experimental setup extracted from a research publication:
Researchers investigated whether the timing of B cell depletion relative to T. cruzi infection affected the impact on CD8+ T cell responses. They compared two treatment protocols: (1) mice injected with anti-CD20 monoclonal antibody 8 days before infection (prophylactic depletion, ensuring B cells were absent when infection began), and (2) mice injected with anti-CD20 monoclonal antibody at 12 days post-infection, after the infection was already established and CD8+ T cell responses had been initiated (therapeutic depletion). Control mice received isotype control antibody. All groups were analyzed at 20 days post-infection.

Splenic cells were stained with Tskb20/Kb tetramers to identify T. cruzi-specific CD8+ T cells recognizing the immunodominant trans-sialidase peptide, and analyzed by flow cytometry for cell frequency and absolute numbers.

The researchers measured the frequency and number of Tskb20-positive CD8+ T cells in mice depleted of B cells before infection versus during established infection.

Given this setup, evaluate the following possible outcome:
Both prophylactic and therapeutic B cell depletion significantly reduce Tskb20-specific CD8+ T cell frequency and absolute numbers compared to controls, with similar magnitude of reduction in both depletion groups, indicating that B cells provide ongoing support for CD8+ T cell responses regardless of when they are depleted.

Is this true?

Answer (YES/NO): YES